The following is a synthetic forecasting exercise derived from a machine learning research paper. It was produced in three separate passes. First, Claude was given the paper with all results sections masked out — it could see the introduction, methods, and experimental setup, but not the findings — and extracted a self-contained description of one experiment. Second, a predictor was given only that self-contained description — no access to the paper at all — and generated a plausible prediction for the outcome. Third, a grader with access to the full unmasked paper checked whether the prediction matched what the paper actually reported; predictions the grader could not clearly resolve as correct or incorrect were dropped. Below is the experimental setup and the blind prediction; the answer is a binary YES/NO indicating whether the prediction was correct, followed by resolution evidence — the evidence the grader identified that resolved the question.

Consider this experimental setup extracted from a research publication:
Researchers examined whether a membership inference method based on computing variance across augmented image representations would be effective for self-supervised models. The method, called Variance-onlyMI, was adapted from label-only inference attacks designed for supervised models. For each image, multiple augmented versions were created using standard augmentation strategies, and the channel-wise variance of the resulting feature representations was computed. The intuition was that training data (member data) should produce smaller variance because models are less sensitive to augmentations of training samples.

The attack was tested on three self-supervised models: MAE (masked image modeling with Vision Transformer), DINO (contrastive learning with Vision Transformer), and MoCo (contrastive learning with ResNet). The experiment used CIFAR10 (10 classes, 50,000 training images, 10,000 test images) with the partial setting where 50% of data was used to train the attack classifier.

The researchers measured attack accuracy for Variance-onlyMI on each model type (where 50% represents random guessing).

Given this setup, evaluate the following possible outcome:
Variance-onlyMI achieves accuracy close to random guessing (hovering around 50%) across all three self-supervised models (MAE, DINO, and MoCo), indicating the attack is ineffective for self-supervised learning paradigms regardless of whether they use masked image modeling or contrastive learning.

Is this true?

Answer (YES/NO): NO